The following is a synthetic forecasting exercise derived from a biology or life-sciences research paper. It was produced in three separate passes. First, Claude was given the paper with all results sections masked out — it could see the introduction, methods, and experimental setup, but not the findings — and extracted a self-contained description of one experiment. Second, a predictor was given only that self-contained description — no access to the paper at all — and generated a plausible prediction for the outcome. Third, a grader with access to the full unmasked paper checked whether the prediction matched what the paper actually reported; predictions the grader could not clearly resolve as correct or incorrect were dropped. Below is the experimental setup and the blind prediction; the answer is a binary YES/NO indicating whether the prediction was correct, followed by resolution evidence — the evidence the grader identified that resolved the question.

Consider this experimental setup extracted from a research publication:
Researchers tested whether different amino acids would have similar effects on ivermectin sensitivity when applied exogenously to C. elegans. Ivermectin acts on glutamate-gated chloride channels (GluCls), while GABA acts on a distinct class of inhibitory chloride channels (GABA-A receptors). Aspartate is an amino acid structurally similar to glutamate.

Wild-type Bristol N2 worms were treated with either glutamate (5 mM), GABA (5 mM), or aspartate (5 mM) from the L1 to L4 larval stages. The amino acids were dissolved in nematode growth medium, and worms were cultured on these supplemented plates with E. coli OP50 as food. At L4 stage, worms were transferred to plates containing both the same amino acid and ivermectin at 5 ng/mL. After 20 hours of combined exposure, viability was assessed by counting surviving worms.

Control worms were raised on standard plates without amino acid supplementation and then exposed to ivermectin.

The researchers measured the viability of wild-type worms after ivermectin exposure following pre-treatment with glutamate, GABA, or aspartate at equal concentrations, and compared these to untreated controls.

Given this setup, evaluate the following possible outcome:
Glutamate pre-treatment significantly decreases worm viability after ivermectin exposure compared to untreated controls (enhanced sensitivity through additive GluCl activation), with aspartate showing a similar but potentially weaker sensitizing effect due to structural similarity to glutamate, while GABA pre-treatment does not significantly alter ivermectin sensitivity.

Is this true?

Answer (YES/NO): NO